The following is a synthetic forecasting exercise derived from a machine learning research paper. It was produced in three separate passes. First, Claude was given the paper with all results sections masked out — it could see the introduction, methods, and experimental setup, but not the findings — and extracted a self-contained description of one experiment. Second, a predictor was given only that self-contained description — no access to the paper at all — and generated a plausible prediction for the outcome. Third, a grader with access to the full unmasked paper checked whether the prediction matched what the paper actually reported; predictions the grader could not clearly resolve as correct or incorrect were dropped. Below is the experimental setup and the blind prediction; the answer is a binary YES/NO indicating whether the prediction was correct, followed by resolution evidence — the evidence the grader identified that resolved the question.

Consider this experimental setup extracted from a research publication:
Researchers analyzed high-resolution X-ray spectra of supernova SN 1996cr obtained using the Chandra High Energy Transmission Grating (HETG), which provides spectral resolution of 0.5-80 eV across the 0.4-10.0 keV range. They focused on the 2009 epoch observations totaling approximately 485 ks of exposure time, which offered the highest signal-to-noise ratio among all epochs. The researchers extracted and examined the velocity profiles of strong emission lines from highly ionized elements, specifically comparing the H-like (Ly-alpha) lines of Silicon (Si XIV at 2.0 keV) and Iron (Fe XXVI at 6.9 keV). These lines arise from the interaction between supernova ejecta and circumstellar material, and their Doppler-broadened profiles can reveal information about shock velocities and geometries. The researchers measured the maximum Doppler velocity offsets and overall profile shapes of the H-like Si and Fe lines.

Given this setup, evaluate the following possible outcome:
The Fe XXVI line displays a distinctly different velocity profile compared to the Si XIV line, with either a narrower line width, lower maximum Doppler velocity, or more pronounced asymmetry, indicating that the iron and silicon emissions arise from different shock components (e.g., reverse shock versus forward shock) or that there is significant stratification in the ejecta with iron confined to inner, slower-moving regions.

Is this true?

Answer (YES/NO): YES